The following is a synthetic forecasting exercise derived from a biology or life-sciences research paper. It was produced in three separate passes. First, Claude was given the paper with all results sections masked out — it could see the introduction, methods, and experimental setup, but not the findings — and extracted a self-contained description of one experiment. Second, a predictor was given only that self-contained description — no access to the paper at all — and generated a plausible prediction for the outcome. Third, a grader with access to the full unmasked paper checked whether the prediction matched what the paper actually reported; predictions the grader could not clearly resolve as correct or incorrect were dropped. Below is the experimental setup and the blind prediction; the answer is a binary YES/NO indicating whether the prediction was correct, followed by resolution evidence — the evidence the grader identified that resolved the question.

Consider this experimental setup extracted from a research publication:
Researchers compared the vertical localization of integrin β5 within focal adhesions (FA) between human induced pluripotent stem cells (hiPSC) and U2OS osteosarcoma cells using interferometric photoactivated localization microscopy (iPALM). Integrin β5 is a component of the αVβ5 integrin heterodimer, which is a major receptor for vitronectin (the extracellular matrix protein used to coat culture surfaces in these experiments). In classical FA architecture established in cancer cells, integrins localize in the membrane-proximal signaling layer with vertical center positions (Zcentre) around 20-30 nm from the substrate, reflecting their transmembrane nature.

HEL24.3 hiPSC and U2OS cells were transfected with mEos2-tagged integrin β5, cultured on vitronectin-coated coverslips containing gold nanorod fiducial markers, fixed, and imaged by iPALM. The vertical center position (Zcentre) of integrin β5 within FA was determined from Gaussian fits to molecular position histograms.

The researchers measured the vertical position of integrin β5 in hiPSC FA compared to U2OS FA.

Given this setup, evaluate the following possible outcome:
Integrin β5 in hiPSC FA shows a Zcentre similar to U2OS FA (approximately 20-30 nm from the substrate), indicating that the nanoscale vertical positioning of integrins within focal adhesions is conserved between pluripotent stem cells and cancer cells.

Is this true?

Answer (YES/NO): YES